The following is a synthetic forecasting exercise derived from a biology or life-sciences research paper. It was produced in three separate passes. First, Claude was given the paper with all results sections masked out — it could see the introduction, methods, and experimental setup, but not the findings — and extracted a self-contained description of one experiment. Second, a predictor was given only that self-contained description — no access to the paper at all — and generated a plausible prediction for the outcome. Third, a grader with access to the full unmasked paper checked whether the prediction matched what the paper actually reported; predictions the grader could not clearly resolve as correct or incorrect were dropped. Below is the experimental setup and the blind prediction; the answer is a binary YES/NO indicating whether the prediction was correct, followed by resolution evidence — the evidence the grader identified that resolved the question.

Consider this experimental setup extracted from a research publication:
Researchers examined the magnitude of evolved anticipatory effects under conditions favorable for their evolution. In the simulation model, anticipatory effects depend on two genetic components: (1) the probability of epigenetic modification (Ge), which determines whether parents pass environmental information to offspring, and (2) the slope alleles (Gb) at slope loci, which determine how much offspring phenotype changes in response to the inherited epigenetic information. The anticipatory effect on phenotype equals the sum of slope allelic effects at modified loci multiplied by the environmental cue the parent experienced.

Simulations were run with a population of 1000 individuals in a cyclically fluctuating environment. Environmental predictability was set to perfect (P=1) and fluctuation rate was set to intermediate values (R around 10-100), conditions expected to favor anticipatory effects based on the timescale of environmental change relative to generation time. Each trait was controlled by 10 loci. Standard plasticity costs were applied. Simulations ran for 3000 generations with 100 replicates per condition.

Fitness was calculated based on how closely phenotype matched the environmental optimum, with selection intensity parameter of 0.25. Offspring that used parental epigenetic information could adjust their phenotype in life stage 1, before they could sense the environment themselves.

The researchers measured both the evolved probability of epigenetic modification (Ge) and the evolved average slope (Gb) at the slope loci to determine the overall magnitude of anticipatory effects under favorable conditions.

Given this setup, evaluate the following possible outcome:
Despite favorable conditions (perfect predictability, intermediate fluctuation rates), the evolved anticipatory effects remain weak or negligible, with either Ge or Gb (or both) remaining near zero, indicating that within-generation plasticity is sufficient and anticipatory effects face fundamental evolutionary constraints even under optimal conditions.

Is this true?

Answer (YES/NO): NO